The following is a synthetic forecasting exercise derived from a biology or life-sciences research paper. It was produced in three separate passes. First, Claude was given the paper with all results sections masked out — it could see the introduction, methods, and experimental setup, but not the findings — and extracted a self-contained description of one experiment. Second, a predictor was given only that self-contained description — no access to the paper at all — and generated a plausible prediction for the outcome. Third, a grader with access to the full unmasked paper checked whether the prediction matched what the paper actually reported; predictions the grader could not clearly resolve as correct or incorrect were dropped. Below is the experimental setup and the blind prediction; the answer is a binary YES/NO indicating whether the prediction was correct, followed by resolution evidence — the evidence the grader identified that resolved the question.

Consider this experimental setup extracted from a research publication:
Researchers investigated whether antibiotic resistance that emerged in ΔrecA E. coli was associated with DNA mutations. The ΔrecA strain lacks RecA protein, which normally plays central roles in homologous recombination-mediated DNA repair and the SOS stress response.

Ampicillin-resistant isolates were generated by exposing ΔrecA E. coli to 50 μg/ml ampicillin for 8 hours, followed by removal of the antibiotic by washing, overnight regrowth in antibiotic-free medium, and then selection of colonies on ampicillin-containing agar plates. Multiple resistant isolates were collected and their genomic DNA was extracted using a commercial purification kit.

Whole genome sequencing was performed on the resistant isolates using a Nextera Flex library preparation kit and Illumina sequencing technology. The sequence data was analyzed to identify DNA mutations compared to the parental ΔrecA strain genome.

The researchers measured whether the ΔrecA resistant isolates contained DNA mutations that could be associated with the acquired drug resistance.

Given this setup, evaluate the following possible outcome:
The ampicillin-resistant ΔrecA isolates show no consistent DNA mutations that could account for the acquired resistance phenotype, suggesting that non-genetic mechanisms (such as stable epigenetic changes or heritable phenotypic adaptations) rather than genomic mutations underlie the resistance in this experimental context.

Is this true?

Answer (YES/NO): NO